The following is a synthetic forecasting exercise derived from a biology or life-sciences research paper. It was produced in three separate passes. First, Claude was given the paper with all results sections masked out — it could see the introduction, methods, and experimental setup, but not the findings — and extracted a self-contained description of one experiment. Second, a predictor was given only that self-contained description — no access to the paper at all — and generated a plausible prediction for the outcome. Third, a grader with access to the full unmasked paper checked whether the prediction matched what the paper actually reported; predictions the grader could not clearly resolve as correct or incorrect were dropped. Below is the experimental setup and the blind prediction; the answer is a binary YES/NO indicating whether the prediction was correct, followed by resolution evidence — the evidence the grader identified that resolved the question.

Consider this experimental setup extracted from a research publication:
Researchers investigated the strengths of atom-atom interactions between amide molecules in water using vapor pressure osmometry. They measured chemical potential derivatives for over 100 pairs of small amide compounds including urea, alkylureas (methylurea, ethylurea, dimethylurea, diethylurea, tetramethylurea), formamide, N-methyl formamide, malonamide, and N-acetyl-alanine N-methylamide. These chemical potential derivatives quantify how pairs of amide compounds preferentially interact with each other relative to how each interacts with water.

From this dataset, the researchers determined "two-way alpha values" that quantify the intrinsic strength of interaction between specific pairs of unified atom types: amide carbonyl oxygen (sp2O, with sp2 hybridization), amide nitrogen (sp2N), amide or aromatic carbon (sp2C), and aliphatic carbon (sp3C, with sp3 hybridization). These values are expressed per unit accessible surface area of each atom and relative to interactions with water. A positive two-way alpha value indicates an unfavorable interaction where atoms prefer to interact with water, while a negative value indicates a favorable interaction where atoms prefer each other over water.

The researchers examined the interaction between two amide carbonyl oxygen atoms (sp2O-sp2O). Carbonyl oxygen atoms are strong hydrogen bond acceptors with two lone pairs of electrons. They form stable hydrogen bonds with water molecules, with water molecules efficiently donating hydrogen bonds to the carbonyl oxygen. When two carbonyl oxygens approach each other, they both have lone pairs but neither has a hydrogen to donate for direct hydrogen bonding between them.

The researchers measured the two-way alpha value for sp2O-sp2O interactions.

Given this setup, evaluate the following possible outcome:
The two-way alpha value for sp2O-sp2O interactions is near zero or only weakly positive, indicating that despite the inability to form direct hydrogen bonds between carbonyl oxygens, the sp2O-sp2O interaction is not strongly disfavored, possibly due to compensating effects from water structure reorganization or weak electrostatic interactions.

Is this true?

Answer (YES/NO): NO